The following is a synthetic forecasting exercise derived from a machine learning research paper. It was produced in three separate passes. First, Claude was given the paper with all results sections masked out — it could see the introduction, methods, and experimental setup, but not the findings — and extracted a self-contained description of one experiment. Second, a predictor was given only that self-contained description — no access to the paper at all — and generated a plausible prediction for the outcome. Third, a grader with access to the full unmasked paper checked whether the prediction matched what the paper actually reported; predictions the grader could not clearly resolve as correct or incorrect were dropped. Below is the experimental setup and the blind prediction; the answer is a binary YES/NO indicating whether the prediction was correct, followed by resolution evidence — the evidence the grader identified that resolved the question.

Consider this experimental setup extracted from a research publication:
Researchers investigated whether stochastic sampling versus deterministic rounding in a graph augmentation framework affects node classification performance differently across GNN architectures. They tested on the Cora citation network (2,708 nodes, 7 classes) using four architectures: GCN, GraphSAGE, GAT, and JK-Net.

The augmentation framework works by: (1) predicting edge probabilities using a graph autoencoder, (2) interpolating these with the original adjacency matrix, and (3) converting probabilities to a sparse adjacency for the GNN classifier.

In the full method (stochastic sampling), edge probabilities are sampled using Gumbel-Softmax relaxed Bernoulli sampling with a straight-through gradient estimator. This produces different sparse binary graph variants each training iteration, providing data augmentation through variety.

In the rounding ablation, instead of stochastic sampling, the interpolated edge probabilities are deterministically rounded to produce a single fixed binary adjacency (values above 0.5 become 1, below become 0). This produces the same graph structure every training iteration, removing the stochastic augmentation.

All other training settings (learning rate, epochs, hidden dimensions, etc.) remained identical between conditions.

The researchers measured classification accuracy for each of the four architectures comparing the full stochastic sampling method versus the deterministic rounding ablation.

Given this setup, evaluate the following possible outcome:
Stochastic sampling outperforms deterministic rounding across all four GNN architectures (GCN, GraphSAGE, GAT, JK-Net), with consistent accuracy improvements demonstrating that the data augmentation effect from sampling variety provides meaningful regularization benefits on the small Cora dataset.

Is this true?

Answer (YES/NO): YES